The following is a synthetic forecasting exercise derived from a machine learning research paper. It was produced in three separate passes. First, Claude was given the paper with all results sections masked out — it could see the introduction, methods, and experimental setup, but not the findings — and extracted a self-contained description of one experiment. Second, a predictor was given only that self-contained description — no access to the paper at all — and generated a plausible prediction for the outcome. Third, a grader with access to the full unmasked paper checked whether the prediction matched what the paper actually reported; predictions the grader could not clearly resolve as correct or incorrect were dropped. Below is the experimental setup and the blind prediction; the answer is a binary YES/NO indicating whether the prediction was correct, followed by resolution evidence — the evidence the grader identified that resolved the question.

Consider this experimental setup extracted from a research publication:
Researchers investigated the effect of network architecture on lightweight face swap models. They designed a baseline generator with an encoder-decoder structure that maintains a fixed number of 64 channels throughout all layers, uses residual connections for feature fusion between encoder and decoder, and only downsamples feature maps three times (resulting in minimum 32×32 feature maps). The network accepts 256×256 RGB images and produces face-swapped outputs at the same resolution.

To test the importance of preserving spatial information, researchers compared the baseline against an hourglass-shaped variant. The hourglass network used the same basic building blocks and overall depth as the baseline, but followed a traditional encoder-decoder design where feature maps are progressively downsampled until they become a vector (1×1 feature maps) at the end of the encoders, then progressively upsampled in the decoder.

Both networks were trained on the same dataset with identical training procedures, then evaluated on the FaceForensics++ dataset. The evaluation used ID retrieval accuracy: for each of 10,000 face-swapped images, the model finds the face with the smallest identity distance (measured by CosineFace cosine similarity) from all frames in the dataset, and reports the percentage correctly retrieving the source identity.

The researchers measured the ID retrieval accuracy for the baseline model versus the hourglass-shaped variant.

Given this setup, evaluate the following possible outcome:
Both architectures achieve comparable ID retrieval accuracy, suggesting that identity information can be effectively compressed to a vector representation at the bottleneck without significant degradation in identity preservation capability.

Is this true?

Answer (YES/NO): NO